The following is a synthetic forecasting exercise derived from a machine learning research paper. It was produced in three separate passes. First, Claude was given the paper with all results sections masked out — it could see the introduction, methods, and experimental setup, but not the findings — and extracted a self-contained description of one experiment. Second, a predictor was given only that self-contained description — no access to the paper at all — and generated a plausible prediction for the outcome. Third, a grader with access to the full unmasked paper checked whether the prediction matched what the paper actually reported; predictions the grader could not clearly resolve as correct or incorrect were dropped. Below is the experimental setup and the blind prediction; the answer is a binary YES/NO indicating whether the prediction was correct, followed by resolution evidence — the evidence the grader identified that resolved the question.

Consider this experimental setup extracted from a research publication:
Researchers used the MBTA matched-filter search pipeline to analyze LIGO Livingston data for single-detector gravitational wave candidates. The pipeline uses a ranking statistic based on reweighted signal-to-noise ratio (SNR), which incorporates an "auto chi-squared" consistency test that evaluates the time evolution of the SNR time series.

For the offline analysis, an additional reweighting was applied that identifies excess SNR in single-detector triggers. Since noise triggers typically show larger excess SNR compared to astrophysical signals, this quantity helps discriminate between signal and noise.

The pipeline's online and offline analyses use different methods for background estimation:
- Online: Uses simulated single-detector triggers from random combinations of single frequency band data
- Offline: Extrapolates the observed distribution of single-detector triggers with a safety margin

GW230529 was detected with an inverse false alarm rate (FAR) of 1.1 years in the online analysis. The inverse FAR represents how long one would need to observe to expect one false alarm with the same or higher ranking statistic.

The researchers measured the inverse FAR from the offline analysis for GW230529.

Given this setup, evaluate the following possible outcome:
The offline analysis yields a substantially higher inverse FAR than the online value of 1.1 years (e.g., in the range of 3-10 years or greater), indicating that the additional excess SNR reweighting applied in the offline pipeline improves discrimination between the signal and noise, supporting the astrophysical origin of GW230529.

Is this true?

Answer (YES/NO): YES